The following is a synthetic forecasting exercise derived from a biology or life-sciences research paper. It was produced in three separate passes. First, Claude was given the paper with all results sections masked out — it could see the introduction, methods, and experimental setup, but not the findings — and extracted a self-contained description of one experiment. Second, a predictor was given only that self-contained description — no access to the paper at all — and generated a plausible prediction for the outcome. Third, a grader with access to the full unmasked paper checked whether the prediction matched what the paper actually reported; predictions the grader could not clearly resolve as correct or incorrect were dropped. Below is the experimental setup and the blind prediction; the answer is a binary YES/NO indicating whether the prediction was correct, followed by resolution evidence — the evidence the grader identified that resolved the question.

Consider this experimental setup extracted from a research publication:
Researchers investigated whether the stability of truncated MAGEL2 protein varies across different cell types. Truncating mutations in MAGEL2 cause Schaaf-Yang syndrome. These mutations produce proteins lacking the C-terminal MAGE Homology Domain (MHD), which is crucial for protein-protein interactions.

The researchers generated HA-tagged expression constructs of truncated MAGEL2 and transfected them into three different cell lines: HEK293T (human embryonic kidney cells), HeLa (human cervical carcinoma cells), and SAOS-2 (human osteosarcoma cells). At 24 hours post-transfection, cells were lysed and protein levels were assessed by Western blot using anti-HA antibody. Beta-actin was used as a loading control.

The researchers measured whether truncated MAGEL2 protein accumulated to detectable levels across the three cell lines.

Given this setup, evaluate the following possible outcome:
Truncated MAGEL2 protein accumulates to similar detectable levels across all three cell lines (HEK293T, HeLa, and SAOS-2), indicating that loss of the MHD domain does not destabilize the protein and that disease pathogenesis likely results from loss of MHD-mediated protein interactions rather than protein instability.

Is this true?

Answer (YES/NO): YES